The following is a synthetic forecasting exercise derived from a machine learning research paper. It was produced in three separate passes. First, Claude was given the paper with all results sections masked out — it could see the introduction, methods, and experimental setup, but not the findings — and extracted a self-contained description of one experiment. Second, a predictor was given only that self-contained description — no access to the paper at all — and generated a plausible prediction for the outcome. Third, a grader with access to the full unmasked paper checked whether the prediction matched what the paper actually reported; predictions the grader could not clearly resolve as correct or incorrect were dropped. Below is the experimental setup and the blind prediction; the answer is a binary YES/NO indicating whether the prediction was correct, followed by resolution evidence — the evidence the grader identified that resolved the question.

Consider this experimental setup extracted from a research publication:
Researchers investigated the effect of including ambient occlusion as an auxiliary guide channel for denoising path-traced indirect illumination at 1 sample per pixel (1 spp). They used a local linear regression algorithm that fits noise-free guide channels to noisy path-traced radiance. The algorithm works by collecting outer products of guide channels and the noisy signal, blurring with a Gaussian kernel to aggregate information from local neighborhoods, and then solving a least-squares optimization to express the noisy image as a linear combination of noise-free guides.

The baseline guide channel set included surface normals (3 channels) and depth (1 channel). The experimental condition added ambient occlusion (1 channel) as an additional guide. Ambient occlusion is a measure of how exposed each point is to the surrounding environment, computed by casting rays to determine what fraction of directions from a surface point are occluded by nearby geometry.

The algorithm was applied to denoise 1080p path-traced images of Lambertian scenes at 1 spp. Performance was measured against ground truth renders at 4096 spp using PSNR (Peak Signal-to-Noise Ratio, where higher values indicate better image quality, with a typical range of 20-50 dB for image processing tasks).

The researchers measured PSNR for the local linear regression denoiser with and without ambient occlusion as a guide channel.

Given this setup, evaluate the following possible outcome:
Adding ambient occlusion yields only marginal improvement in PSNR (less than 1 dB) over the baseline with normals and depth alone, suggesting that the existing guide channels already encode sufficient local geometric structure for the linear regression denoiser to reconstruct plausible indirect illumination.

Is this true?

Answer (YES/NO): YES